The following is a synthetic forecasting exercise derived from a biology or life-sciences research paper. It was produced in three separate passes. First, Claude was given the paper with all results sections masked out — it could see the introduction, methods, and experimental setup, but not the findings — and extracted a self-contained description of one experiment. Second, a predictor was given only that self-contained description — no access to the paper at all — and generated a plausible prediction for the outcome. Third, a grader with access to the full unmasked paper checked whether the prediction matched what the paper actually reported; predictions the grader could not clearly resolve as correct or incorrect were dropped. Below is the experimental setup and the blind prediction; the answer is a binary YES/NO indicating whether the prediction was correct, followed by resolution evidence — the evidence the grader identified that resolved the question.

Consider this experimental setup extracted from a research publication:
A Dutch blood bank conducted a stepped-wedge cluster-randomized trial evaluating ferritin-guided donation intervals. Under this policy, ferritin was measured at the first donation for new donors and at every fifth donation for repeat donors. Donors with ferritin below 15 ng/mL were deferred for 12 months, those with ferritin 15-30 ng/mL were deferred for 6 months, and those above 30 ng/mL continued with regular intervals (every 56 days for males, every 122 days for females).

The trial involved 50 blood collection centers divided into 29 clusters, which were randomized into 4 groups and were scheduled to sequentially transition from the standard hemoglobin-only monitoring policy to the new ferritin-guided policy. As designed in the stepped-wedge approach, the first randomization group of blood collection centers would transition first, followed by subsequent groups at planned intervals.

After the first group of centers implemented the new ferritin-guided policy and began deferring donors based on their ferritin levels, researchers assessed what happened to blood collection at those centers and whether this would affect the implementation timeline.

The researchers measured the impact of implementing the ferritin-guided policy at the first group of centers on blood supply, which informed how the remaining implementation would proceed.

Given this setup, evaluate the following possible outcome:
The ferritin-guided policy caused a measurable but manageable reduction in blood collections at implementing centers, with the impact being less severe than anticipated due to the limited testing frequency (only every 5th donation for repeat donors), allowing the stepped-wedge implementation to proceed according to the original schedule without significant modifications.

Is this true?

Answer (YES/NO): NO